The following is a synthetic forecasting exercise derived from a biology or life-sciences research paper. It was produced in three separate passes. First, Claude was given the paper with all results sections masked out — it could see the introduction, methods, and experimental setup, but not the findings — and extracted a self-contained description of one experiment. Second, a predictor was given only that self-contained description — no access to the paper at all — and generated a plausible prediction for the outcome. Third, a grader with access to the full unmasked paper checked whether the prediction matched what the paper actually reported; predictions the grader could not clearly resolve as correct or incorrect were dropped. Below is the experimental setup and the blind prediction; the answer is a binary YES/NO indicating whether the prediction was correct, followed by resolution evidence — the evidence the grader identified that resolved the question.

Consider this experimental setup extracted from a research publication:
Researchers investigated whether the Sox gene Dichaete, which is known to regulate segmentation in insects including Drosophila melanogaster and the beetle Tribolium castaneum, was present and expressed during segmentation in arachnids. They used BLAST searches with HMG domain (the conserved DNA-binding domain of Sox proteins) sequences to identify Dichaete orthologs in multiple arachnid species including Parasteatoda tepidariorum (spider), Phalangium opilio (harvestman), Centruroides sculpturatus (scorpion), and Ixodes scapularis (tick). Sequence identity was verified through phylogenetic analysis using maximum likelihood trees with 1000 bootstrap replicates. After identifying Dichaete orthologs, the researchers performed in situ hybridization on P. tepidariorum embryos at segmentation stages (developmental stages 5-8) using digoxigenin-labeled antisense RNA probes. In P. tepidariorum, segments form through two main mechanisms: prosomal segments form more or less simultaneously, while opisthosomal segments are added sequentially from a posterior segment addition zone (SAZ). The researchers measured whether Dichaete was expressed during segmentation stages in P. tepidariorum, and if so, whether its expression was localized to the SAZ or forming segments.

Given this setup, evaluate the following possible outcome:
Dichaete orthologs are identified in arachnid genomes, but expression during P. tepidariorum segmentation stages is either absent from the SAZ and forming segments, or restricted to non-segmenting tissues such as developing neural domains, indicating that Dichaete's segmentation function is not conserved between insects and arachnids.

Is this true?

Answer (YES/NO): NO